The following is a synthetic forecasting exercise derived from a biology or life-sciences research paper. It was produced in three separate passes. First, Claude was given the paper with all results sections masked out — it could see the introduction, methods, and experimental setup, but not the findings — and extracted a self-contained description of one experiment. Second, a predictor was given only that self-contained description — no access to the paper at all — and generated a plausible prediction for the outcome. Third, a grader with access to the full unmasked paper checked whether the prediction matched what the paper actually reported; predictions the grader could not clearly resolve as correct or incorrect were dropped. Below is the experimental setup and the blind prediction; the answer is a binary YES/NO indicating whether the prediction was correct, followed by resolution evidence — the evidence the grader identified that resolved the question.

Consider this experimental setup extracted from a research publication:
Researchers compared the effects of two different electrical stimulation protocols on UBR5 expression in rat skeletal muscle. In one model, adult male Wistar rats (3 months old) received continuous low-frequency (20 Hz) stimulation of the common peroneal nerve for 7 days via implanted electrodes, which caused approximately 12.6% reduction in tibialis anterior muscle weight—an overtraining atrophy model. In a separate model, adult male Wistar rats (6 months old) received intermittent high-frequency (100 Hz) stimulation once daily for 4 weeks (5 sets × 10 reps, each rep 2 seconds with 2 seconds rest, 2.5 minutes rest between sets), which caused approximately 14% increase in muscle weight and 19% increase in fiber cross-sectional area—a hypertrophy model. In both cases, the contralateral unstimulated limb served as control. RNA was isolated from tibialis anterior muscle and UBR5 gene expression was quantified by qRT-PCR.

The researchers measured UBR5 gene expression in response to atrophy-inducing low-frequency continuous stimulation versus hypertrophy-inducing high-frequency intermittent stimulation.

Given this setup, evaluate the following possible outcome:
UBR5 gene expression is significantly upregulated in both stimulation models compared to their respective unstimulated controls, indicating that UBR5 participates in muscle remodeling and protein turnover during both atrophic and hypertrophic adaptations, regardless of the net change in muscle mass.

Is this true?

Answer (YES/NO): NO